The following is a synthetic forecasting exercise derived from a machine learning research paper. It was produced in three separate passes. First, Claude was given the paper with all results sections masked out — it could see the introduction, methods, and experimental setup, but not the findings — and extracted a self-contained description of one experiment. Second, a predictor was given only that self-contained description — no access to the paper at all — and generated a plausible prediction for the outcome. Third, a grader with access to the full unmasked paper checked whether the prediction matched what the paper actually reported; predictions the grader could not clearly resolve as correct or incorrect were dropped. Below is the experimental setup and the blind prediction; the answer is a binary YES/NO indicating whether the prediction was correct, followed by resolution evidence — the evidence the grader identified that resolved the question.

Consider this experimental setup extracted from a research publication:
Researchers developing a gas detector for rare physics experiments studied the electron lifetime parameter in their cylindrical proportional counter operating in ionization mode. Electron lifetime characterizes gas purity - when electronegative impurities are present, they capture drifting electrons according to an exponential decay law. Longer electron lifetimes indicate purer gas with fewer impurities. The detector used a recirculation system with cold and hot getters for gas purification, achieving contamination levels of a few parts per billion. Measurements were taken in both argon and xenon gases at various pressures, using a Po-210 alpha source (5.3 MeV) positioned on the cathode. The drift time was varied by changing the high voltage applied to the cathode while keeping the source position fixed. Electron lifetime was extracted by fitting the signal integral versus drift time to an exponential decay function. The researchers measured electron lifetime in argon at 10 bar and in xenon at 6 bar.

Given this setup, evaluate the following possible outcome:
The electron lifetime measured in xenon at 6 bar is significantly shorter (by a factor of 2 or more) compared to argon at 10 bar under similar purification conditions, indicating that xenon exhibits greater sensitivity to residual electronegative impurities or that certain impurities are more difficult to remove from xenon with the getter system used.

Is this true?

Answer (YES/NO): NO